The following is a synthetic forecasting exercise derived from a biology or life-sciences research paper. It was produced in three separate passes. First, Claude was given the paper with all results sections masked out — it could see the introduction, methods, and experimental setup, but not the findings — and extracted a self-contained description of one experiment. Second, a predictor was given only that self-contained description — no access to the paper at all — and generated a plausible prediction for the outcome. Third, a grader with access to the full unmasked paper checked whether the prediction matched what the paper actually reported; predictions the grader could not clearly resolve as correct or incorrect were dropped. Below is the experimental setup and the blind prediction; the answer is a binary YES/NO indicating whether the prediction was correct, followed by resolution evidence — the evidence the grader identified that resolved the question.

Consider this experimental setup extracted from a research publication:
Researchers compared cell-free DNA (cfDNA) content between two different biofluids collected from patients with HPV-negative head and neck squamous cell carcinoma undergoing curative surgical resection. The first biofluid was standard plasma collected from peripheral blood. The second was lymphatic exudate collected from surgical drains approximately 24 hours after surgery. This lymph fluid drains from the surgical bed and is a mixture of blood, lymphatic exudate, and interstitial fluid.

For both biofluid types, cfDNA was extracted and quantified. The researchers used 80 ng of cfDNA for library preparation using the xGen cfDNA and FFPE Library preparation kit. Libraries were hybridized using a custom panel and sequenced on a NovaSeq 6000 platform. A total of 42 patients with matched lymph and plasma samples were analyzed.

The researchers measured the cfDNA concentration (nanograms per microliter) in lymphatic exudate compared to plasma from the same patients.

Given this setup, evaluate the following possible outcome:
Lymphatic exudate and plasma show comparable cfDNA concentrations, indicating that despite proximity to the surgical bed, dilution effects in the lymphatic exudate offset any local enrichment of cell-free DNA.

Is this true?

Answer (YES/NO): NO